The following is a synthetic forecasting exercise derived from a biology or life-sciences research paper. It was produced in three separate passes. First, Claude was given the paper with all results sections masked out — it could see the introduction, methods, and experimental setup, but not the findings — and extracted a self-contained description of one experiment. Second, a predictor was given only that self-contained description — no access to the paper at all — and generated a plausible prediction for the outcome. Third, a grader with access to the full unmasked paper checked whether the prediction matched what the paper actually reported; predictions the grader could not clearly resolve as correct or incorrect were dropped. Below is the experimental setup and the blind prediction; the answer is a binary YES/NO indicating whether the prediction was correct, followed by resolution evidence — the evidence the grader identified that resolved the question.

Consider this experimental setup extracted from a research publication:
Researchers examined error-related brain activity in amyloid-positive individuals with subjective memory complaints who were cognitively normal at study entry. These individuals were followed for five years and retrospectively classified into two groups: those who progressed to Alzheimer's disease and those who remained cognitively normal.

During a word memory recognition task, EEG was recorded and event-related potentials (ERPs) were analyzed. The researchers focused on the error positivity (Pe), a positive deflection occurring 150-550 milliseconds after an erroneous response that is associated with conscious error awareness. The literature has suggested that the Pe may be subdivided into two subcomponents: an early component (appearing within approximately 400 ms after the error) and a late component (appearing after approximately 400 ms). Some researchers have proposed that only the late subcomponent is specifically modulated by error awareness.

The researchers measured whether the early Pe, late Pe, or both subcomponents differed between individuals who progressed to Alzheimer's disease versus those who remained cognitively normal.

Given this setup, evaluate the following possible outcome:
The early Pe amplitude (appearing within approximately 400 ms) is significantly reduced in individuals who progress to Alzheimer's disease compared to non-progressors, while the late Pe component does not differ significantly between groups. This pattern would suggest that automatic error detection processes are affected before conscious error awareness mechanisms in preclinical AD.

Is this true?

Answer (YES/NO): NO